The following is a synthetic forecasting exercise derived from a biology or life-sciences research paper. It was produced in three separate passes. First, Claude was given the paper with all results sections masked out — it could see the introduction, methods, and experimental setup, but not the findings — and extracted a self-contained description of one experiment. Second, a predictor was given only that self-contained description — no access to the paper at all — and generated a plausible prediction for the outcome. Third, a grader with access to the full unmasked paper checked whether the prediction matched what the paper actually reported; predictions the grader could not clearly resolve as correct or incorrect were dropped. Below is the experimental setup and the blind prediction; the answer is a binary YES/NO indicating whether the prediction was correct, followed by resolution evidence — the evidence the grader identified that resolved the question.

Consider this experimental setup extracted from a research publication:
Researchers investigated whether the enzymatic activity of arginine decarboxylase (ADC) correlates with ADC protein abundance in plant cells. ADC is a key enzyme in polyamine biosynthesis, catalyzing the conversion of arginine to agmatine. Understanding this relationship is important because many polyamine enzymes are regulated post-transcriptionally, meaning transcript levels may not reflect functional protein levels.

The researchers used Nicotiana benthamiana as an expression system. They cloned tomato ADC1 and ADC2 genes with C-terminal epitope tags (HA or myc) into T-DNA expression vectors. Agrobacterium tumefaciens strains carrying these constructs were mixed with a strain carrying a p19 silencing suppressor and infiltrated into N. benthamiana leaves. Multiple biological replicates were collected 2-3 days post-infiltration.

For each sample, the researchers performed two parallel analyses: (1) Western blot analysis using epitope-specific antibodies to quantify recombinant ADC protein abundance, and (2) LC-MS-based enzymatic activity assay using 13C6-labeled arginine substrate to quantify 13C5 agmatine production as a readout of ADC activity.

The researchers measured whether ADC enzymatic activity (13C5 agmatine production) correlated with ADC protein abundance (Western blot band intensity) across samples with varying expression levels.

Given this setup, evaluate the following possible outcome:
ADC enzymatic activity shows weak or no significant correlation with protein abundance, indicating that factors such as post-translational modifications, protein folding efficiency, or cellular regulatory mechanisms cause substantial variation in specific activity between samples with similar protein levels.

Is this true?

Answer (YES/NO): NO